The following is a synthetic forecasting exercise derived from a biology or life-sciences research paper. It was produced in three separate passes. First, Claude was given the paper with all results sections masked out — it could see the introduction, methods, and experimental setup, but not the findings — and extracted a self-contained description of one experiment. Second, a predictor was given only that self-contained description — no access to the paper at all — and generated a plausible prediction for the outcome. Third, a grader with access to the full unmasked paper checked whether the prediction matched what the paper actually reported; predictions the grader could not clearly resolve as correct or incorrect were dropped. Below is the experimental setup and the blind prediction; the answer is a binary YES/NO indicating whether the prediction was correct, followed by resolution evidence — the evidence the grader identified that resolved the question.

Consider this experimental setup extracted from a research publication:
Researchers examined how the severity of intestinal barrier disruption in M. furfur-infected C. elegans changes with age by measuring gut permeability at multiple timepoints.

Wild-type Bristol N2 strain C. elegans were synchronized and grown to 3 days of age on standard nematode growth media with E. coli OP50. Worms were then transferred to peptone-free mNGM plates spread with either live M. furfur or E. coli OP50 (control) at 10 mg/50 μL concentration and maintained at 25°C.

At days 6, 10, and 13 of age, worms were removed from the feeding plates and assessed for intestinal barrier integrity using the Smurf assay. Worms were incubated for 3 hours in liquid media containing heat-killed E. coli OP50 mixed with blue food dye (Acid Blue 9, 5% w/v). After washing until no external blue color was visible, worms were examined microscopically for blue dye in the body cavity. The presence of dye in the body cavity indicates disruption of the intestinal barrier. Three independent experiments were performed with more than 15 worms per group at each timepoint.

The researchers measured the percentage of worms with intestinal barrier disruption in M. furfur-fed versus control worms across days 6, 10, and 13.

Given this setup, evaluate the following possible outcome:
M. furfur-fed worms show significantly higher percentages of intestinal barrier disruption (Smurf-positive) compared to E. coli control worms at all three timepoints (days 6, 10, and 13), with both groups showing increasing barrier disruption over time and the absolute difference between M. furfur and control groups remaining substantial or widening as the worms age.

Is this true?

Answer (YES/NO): NO